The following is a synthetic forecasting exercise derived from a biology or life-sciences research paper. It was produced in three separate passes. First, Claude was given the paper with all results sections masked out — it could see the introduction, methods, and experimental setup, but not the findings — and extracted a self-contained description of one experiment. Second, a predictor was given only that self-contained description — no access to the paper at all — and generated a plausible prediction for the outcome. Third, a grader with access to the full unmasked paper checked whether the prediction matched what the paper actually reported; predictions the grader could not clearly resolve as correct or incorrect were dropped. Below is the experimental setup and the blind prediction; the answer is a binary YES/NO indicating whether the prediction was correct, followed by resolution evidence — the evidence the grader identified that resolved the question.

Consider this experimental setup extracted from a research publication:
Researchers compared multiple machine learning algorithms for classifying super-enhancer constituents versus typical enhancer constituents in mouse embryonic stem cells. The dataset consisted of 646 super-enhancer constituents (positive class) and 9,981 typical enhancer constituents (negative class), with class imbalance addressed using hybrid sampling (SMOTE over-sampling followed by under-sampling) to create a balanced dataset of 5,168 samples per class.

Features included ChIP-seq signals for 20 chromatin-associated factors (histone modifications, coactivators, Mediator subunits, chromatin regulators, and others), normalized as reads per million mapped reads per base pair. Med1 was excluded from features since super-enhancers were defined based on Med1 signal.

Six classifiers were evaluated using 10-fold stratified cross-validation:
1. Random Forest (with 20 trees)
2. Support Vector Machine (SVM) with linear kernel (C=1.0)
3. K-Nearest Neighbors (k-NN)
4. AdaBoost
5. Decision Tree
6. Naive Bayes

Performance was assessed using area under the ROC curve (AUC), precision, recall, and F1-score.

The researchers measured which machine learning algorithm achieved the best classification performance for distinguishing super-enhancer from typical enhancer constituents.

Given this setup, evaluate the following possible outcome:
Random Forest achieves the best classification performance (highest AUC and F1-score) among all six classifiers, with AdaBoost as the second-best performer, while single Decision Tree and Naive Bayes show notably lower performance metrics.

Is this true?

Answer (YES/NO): YES